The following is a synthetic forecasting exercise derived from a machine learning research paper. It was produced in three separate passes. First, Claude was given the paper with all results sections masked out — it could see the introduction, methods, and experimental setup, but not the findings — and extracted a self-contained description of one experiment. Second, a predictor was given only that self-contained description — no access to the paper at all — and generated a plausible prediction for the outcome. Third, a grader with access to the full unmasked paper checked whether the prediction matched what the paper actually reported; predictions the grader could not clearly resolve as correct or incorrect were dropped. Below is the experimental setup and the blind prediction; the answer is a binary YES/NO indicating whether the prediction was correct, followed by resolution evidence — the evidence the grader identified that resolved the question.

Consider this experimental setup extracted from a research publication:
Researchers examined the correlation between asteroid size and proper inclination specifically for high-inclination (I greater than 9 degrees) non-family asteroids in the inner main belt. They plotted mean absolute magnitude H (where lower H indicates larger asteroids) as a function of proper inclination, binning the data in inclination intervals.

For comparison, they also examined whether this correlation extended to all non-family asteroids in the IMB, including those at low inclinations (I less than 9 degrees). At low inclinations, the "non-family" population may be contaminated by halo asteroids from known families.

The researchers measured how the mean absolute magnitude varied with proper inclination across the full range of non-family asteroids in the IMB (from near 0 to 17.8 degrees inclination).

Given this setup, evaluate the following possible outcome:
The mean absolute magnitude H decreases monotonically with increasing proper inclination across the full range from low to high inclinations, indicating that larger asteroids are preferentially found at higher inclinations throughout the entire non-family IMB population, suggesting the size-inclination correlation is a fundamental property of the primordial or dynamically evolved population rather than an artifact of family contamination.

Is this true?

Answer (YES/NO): NO